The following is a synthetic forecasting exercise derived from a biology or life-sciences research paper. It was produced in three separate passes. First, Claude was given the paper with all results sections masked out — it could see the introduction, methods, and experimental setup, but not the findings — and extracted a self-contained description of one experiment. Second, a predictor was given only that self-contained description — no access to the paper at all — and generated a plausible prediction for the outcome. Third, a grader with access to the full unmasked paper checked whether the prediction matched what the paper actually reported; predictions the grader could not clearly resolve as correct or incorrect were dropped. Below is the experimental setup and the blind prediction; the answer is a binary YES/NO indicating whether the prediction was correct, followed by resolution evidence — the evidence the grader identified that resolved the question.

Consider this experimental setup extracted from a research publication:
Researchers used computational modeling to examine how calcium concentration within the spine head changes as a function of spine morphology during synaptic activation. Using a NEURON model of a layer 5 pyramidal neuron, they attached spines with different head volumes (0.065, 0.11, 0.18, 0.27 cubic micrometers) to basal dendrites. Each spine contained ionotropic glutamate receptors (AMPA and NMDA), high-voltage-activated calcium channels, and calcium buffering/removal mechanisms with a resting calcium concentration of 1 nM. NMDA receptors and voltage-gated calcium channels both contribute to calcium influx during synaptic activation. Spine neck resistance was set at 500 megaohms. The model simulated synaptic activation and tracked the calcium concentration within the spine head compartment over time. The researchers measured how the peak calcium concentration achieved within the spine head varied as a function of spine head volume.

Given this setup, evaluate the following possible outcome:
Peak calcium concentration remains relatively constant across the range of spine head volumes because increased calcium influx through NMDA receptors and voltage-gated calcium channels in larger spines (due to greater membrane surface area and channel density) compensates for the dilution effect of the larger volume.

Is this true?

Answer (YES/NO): NO